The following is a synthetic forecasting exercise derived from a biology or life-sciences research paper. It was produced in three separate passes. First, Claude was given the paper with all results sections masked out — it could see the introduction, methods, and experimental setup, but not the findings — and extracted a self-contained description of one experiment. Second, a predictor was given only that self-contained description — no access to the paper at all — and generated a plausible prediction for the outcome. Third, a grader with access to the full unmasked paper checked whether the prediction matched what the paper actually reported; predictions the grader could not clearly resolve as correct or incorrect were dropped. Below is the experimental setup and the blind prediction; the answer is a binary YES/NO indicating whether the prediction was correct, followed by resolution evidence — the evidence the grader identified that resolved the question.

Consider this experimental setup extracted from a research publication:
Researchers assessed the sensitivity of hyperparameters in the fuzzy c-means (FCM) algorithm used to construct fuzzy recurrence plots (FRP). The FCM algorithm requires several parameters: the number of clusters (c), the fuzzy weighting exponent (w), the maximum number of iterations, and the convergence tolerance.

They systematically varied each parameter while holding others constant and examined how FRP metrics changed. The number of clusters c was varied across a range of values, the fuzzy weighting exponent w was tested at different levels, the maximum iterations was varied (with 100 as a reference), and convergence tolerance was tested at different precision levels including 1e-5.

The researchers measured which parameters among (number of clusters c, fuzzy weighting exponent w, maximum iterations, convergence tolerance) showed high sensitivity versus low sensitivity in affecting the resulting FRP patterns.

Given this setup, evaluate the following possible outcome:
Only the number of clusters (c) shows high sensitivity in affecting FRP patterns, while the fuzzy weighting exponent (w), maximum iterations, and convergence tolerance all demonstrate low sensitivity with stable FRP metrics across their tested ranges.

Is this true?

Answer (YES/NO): NO